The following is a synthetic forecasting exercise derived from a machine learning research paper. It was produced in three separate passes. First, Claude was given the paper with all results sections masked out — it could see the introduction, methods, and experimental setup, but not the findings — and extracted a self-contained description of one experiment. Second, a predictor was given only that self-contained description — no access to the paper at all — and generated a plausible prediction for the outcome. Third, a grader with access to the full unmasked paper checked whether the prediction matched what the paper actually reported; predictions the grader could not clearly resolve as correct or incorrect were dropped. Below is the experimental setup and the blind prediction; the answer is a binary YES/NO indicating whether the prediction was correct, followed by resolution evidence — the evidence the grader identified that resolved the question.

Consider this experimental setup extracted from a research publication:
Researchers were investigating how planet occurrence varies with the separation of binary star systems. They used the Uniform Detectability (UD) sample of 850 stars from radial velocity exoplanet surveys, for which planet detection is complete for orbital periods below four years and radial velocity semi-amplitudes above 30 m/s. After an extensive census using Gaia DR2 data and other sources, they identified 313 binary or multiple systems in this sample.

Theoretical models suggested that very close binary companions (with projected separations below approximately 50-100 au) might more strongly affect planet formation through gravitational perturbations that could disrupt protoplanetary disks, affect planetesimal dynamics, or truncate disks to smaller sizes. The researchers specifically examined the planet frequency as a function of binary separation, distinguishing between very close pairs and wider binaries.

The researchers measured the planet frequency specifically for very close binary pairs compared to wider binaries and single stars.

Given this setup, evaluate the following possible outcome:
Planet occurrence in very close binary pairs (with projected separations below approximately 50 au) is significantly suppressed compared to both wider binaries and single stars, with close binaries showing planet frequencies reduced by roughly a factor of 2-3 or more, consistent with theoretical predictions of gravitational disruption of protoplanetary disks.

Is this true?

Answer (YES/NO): NO